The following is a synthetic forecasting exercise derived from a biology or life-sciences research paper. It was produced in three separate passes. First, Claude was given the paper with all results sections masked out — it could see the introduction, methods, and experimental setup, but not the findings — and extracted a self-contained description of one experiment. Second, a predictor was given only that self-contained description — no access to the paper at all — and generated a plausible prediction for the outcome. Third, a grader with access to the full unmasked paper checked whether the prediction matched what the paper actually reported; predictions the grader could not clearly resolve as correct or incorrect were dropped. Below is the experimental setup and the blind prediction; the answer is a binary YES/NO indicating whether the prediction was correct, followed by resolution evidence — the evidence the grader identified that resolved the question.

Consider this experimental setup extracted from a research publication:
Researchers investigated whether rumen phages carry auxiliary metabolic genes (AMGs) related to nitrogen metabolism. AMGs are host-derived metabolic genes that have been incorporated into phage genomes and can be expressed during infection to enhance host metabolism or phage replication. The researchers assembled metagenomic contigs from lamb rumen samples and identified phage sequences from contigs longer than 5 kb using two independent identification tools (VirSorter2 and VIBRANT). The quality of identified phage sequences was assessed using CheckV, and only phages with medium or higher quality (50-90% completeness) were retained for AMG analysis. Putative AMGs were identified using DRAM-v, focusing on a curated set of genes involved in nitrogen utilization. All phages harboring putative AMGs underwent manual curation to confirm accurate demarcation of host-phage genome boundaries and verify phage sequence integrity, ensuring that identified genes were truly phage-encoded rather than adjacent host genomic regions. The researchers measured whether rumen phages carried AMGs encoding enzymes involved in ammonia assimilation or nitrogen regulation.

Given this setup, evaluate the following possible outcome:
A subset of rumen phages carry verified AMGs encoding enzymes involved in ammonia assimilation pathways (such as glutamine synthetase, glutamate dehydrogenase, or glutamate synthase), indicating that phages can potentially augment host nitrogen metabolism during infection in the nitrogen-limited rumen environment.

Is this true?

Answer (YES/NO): NO